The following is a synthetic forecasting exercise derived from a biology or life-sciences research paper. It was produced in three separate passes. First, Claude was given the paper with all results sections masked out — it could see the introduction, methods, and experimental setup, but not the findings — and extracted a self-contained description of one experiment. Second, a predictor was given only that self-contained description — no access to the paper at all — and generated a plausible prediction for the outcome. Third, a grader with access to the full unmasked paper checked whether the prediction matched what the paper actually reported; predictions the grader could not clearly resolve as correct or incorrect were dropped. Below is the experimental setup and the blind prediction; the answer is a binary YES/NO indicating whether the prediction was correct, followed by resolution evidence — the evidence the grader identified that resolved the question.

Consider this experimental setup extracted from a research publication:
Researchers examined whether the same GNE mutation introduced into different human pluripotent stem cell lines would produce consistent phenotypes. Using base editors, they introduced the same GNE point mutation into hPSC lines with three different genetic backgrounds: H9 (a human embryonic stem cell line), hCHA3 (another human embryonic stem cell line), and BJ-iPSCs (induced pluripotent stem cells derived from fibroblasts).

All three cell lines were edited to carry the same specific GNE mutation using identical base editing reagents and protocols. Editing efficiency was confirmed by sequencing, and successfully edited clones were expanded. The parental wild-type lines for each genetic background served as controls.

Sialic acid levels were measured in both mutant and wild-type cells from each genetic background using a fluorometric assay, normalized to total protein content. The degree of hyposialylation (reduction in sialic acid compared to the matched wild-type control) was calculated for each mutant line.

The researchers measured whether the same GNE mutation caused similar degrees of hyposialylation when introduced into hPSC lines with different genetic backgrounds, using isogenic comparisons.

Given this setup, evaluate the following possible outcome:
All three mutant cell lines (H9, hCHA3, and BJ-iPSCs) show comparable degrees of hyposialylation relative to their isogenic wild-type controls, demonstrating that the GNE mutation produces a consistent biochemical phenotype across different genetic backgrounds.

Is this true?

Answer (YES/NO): YES